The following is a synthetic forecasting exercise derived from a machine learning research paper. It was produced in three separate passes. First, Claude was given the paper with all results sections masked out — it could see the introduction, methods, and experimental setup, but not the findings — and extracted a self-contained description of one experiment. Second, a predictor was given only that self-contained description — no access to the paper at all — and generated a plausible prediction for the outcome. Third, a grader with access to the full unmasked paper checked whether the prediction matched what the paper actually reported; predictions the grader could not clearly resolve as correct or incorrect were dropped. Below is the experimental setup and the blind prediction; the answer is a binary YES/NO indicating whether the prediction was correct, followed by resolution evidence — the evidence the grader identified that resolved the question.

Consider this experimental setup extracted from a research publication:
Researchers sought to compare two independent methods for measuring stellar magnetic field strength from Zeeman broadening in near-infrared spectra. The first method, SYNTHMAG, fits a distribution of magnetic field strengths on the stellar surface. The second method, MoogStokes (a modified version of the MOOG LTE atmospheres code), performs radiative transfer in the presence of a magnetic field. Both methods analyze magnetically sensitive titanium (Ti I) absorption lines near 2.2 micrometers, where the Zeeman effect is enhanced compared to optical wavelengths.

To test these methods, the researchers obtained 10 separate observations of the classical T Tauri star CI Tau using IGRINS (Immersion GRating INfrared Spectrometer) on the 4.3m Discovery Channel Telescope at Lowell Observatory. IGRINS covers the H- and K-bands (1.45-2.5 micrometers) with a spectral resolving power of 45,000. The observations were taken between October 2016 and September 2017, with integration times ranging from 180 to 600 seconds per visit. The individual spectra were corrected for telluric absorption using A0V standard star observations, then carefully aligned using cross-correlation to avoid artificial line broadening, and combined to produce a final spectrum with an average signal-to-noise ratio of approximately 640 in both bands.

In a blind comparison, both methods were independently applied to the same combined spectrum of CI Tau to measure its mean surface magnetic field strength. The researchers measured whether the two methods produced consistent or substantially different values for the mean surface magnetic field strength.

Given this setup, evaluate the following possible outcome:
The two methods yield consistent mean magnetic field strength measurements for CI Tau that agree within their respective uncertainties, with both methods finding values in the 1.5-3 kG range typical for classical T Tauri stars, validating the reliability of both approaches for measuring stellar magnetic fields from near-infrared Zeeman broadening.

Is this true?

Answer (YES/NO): YES